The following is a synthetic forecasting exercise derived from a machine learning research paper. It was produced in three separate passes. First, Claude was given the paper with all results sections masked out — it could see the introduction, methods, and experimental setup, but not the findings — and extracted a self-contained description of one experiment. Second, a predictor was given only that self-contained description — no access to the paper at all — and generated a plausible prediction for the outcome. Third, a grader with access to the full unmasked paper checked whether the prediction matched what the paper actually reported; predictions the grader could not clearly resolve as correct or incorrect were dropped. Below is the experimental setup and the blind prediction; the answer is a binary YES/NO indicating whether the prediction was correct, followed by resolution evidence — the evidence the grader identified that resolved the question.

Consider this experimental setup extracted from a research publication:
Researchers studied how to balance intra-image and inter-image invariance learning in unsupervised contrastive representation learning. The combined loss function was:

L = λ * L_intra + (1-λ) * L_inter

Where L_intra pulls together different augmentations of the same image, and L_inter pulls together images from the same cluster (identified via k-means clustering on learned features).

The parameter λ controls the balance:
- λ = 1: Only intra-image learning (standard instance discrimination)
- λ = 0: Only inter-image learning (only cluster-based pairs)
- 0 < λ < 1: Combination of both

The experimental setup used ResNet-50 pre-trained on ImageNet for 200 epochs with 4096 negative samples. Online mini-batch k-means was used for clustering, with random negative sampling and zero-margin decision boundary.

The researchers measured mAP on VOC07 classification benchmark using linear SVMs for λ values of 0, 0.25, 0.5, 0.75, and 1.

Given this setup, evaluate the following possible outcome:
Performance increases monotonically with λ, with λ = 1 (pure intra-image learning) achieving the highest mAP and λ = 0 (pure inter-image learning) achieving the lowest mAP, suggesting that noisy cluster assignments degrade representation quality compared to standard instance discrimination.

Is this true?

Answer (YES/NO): NO